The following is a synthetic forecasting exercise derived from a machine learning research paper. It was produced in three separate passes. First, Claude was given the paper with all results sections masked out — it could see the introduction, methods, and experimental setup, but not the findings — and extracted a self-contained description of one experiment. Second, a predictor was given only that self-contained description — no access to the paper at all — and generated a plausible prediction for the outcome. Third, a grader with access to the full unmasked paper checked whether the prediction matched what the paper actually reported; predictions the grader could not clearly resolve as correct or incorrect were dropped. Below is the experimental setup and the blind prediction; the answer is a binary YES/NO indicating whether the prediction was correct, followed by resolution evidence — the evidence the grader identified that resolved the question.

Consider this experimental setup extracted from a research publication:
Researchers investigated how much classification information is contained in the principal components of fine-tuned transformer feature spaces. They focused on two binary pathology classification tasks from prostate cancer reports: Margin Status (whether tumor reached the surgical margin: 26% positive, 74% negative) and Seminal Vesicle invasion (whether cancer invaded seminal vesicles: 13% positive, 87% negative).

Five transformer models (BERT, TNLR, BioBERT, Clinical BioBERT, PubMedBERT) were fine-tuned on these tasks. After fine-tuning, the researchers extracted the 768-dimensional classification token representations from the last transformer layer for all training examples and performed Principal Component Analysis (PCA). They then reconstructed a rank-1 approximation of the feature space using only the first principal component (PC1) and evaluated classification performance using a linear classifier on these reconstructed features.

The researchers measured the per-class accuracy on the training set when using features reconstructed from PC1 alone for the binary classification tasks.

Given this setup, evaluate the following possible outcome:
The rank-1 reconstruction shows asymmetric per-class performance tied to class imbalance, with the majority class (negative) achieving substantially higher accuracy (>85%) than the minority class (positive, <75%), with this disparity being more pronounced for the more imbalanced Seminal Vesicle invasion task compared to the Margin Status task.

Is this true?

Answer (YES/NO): NO